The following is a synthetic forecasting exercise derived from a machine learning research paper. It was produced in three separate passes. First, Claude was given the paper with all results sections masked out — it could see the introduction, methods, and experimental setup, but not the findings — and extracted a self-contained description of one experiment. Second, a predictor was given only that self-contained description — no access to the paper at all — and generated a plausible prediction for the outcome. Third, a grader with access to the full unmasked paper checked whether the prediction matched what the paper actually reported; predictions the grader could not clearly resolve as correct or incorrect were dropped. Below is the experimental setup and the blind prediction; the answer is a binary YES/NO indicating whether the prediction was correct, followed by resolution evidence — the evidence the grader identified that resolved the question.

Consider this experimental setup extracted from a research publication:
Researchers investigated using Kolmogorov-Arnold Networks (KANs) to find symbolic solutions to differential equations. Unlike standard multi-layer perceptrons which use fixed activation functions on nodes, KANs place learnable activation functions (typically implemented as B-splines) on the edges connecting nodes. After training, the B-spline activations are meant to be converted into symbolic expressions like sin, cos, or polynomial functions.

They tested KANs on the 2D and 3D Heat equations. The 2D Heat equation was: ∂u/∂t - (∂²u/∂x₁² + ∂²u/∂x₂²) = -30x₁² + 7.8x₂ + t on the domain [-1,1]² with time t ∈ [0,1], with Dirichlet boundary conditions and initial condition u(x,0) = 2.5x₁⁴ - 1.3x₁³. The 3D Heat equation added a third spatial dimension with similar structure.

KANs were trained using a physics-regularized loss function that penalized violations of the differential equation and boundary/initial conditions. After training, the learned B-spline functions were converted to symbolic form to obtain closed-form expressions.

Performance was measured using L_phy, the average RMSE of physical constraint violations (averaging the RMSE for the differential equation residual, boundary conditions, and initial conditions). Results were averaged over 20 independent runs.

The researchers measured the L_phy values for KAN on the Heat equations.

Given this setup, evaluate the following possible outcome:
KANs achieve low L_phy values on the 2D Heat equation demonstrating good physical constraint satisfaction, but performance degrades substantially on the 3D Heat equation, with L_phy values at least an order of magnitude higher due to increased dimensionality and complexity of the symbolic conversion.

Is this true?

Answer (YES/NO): NO